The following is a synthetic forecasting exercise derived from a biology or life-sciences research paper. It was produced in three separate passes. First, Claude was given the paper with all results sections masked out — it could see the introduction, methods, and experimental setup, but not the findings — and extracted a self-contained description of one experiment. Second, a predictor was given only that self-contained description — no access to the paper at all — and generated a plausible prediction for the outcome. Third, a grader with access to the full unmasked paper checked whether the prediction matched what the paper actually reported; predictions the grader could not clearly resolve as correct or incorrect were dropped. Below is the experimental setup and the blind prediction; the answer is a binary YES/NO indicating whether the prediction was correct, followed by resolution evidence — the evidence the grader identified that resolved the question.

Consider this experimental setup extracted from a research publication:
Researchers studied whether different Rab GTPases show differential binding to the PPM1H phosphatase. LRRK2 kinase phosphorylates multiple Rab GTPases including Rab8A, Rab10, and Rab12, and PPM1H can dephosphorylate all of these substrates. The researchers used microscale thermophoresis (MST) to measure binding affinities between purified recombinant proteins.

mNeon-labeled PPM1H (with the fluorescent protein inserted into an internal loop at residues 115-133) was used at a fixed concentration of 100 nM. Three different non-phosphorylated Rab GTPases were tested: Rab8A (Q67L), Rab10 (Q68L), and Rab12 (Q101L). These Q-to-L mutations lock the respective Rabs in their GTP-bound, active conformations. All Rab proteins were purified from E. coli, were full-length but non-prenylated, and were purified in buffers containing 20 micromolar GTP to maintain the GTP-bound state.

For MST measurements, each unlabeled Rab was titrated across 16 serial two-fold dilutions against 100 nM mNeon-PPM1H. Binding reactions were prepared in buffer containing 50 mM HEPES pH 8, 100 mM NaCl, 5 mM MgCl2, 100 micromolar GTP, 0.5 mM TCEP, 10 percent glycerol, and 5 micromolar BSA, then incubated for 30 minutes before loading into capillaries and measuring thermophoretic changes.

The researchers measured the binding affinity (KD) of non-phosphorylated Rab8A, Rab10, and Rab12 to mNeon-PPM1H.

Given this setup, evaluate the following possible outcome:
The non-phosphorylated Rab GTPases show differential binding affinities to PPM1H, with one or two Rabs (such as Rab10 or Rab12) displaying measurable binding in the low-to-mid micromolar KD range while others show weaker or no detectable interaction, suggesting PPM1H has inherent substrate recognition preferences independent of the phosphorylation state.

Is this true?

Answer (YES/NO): NO